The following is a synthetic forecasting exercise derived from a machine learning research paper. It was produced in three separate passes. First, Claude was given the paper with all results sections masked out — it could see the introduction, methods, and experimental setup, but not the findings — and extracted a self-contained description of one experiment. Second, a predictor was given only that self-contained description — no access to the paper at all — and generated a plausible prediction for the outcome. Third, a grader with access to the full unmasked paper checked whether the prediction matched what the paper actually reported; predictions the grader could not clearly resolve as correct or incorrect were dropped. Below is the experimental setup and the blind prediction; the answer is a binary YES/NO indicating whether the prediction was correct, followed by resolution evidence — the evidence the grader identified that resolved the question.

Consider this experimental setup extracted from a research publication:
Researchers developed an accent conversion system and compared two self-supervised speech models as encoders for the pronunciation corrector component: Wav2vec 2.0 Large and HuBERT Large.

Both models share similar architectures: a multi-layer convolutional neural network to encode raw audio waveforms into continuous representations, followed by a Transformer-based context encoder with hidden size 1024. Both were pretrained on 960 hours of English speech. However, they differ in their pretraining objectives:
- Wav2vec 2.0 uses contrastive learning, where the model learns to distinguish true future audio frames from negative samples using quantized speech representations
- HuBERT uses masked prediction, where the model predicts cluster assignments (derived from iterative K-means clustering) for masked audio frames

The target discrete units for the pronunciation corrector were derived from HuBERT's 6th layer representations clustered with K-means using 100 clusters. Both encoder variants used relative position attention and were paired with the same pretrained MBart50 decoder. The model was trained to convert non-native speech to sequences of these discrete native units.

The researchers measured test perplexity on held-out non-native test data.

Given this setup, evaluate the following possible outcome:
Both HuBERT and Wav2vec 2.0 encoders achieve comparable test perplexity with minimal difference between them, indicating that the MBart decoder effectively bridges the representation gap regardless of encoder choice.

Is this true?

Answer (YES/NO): NO